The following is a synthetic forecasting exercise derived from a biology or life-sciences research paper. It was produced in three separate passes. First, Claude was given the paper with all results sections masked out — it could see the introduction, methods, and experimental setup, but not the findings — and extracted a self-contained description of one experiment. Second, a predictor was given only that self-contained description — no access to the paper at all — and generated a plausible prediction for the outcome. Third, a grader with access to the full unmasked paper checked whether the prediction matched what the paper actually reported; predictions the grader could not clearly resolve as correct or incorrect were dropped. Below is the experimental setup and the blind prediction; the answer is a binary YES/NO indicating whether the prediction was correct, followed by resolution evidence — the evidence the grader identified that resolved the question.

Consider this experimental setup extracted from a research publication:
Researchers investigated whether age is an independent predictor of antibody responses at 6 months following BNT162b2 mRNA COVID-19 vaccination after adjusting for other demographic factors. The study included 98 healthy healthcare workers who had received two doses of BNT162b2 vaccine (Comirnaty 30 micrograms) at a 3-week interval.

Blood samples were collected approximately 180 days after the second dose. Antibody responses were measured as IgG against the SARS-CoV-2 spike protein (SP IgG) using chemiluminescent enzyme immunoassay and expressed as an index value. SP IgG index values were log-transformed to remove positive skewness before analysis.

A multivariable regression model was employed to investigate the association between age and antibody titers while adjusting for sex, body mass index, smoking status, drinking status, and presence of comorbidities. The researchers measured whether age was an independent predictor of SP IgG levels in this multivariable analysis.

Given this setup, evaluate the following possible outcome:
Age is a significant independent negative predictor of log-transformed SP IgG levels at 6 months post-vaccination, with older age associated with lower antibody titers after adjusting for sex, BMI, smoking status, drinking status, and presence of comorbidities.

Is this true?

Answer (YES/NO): YES